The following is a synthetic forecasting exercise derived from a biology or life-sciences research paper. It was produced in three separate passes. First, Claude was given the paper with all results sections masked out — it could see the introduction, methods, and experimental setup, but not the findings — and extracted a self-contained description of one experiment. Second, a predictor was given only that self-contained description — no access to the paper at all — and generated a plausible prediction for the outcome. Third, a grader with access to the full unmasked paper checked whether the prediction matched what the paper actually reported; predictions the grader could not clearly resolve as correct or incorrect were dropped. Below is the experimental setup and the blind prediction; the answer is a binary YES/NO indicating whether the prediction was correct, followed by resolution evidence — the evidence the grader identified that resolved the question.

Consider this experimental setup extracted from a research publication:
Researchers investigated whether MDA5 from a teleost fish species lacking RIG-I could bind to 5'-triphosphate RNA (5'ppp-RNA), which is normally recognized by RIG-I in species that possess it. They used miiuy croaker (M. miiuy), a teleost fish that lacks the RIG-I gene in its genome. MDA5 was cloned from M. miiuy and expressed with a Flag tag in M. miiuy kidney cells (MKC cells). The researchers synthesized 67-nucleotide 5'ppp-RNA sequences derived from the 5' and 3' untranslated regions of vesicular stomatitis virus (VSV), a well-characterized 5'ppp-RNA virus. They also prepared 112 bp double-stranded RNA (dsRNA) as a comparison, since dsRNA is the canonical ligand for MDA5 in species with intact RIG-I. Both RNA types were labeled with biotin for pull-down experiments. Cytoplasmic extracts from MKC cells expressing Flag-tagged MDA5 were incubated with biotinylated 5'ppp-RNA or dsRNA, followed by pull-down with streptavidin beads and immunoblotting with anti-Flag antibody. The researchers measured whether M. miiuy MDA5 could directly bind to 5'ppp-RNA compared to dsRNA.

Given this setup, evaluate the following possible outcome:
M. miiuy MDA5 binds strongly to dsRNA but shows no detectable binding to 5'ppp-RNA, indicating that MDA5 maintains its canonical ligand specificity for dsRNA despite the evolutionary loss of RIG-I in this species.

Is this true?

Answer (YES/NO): NO